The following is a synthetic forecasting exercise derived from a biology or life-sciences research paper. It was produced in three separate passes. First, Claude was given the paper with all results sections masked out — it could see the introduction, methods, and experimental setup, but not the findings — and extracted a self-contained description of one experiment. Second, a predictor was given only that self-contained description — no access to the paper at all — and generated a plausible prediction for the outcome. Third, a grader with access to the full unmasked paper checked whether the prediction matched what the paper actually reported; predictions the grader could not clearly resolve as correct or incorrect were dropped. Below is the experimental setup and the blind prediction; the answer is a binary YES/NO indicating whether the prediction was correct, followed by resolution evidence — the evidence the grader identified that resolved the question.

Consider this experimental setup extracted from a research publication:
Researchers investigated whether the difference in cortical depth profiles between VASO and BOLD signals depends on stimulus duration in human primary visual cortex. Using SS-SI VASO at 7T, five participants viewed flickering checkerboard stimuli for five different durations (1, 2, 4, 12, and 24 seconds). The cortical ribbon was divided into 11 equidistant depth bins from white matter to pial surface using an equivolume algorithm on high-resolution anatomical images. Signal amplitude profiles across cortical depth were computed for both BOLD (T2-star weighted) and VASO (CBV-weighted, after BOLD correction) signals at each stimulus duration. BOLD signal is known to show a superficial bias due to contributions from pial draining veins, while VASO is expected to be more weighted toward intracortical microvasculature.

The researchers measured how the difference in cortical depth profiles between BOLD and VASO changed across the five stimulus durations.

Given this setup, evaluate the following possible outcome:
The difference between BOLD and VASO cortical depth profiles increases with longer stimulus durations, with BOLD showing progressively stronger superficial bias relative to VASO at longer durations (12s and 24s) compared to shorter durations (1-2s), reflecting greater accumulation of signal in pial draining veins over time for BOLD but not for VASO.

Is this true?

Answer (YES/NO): NO